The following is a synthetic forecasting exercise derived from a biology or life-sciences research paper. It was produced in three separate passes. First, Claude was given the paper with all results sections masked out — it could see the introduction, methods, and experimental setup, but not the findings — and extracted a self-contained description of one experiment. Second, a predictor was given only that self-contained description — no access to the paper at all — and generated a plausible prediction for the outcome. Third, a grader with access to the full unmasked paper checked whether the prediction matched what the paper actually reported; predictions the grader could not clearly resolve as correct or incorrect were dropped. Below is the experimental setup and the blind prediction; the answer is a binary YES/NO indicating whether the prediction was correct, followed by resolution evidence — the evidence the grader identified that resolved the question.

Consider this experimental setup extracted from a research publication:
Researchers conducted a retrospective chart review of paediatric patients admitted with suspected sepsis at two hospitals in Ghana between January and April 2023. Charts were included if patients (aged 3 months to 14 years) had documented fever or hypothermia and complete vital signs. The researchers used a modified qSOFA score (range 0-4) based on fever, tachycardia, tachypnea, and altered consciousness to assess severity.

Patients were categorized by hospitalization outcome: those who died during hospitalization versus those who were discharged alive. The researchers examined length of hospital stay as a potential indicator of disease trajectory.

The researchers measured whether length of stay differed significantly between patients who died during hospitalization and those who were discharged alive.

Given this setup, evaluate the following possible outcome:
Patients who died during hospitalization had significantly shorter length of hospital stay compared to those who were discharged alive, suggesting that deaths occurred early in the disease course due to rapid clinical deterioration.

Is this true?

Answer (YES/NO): NO